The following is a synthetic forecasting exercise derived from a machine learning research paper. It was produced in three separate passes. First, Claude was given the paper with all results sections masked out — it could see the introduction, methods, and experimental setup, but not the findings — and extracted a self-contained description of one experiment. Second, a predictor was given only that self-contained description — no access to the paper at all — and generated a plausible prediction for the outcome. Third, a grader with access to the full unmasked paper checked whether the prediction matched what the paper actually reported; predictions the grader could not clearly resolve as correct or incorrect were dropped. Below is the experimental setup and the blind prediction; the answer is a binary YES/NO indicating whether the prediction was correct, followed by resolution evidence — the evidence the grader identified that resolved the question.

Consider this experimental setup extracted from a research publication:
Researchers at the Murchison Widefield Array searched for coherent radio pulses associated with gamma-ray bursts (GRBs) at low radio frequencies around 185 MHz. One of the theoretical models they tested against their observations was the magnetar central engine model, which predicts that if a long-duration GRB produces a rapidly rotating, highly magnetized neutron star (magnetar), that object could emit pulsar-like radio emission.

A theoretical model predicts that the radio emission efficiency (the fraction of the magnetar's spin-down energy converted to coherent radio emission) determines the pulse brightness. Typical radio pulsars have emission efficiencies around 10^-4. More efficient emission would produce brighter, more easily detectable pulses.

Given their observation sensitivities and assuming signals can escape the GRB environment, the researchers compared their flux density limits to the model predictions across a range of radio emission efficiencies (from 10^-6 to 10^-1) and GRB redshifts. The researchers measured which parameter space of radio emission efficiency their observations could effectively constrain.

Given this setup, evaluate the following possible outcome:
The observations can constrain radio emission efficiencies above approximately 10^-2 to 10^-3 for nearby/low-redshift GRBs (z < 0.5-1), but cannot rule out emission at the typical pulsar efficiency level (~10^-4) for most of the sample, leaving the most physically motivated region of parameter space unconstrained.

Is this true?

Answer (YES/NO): YES